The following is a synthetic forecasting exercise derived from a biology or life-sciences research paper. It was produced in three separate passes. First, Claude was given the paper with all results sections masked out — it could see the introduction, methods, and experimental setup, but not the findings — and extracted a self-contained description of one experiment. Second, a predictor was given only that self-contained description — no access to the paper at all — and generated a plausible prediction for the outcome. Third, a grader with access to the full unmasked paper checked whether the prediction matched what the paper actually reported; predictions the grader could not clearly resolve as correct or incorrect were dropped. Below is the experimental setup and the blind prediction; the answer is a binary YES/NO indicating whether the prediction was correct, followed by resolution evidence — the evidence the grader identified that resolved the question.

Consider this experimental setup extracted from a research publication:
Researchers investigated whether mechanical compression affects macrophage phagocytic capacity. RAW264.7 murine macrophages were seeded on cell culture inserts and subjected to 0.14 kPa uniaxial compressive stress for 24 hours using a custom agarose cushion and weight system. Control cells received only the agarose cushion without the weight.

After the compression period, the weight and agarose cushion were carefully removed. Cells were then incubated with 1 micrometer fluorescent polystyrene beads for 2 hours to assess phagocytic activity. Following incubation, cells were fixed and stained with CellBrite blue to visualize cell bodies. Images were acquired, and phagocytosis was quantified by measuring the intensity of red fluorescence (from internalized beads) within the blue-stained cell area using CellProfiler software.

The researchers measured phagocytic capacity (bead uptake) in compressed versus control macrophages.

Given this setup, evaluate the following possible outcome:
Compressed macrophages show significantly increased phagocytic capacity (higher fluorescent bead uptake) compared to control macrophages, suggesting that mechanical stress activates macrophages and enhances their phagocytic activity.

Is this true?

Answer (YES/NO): YES